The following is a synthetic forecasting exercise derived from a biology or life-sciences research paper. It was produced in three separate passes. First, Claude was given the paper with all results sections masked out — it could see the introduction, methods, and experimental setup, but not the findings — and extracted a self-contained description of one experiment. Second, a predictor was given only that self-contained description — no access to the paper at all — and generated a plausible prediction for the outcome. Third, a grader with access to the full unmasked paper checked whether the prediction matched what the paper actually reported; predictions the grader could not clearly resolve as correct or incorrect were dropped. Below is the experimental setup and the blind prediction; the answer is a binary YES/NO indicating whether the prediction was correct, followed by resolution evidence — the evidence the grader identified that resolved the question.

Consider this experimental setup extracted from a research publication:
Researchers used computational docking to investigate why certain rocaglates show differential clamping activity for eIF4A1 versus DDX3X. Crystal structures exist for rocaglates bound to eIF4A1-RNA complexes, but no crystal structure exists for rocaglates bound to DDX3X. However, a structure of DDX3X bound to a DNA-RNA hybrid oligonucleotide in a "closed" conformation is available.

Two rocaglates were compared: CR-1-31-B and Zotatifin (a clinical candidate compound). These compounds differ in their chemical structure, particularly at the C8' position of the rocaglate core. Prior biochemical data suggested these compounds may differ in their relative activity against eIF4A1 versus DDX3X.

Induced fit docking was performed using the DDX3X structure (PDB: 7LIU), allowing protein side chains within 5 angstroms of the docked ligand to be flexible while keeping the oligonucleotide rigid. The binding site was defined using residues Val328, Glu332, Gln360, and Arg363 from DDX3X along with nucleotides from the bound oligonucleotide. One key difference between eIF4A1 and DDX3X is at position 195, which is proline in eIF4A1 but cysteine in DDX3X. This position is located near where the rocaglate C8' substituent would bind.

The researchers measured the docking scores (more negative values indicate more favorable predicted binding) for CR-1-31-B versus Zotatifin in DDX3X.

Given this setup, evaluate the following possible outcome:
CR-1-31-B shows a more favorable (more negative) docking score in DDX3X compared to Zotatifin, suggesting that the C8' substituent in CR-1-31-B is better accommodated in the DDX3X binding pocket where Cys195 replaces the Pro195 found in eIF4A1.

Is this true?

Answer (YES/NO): YES